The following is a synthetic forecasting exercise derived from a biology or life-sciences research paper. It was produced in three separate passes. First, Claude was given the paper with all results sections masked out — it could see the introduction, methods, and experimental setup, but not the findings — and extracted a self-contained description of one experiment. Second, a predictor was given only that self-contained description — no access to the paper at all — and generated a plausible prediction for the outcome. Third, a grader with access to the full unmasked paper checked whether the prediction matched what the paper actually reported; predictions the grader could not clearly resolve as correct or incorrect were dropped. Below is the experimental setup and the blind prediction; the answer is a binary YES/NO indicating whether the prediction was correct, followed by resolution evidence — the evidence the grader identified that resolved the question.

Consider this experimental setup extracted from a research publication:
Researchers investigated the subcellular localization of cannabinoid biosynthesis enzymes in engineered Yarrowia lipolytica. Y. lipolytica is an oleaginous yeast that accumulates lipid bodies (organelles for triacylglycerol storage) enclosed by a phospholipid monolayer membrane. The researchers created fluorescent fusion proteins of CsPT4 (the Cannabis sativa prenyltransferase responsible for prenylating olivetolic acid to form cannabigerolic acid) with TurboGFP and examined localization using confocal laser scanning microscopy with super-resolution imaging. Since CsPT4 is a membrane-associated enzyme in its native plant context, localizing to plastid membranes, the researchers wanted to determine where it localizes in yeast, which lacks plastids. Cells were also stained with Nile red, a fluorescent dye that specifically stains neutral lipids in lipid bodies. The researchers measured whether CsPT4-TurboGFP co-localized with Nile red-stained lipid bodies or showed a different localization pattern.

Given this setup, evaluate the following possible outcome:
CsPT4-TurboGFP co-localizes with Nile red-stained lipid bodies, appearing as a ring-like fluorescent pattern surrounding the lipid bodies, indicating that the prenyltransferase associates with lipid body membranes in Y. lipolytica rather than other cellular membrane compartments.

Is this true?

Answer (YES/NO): NO